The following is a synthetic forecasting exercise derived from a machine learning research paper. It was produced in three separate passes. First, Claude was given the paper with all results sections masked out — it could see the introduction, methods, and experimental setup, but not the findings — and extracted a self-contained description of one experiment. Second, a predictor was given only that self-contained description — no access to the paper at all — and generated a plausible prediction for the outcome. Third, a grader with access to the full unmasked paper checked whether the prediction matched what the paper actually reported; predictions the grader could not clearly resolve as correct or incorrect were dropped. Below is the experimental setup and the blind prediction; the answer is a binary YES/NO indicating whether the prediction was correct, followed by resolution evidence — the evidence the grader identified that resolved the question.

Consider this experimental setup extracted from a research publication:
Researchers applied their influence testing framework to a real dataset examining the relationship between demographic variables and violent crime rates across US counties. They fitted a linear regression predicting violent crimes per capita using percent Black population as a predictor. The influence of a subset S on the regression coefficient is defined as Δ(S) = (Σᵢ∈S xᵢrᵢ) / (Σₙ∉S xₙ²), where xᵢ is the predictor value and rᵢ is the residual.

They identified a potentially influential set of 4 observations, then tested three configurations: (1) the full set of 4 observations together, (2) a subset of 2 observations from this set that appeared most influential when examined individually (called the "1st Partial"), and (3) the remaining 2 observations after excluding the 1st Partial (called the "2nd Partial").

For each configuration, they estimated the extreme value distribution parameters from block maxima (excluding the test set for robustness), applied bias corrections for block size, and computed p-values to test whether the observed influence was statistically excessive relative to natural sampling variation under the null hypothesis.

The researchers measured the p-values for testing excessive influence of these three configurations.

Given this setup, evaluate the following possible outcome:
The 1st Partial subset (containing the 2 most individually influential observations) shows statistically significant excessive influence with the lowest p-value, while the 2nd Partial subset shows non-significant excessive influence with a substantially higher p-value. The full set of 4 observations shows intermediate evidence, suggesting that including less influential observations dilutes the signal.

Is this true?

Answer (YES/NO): NO